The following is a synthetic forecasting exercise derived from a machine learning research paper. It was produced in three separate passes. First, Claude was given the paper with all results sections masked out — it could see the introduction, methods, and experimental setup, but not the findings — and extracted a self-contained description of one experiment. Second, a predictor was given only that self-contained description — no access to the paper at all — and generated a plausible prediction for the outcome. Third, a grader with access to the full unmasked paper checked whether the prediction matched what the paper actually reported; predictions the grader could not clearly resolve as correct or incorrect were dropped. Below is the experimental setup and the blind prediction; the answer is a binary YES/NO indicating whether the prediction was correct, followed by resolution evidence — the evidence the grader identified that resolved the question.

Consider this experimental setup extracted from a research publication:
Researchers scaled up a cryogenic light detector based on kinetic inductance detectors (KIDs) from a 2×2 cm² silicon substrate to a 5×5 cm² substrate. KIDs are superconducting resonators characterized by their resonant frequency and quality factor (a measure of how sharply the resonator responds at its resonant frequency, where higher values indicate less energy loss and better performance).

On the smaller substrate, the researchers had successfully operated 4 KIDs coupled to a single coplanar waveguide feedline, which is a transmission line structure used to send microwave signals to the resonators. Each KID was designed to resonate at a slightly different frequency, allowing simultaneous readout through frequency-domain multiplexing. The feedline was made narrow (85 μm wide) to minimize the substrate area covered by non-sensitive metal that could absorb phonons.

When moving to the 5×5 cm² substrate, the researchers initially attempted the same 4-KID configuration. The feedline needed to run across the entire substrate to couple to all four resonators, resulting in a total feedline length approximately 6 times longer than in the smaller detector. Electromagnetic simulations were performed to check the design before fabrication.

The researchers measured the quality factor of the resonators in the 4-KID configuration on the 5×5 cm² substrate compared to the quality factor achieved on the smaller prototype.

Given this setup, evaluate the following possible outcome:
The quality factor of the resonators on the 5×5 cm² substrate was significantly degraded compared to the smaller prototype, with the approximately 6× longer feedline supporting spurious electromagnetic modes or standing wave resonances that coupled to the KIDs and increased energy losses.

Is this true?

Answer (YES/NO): NO